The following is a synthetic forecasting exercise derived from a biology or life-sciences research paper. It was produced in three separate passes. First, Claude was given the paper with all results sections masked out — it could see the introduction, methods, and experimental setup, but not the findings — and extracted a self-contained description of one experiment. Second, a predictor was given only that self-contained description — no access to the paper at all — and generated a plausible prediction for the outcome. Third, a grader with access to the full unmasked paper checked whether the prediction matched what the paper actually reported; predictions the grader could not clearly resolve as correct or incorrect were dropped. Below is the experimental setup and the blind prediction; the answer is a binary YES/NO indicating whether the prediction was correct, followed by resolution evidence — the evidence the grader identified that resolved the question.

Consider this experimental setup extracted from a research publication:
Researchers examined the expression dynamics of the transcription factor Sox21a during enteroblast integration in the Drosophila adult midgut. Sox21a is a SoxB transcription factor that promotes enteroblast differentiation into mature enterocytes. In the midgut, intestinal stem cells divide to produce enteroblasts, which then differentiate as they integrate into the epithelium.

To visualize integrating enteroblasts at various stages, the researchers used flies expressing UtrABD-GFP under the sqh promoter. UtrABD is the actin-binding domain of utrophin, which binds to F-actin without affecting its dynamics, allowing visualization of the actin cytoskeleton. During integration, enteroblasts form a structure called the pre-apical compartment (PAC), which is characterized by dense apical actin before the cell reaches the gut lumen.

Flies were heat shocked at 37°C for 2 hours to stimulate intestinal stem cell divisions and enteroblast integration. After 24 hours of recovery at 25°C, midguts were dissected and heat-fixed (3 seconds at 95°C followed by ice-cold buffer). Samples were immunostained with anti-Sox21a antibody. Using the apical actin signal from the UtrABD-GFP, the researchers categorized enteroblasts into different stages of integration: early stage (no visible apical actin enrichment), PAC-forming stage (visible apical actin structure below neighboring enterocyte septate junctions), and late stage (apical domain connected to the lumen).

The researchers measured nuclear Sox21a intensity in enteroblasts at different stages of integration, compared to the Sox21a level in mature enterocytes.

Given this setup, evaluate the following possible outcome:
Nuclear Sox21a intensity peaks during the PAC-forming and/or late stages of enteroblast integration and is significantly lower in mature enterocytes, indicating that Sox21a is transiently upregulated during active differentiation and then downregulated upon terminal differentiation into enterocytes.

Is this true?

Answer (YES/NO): NO